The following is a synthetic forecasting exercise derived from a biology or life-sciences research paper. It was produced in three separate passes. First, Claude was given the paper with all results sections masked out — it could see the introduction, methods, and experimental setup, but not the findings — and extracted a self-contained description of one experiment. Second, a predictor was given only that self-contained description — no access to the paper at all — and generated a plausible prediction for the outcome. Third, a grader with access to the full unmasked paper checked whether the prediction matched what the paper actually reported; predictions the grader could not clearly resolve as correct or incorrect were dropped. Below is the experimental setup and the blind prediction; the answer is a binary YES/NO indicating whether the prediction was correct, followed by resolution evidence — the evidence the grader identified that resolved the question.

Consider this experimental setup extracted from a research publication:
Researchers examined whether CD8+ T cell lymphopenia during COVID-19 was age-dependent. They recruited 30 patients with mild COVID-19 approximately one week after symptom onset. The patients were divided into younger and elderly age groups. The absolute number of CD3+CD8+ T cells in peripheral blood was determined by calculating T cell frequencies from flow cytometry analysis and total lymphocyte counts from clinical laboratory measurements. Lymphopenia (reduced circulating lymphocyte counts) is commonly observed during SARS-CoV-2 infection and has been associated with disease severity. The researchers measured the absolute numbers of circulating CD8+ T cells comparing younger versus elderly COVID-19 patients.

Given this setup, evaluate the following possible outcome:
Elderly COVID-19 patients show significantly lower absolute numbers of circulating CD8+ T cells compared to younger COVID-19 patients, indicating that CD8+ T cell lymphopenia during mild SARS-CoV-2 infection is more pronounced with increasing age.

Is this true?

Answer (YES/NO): YES